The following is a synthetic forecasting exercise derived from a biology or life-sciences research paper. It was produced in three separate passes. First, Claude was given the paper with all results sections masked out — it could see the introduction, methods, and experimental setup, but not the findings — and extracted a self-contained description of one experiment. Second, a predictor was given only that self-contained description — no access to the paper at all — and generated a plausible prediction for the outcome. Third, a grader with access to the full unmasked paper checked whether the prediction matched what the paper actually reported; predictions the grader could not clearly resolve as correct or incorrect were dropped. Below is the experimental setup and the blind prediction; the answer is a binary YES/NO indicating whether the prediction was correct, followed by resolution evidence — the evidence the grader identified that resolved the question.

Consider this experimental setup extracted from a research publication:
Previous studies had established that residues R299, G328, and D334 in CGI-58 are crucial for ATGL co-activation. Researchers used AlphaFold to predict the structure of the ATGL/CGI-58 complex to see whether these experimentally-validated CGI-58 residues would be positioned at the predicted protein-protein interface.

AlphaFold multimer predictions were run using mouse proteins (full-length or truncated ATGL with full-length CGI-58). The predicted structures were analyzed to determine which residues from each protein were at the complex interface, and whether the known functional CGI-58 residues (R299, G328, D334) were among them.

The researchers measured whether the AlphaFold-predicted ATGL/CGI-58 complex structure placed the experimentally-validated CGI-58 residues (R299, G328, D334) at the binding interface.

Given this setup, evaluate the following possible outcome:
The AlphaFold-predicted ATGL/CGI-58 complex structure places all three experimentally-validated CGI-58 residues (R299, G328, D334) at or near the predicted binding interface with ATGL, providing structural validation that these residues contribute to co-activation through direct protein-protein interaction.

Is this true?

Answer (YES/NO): YES